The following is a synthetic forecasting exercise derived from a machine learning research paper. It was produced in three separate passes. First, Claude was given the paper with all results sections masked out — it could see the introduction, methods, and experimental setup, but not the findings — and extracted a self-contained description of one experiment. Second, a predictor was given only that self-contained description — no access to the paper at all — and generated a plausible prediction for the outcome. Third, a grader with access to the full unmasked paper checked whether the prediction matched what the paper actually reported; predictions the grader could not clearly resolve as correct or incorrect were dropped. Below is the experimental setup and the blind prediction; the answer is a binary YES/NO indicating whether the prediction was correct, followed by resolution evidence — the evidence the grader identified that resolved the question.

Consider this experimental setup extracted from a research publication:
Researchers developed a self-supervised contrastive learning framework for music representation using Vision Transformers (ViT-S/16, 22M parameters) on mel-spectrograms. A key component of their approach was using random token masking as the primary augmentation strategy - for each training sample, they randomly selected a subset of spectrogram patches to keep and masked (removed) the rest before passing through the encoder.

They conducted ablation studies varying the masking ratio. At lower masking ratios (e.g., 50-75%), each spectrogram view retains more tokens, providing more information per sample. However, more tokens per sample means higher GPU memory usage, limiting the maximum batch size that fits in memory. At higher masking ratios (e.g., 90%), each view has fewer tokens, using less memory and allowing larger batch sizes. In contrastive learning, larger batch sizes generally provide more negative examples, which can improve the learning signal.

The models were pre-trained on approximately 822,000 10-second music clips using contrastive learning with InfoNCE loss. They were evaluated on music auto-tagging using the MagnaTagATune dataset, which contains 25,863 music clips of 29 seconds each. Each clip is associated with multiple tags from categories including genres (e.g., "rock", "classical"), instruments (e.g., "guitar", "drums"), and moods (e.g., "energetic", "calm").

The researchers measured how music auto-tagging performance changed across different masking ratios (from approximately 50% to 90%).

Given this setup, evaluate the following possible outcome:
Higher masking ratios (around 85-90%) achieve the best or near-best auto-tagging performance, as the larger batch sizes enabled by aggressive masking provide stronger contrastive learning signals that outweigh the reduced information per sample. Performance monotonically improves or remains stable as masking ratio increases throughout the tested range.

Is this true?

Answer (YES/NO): YES